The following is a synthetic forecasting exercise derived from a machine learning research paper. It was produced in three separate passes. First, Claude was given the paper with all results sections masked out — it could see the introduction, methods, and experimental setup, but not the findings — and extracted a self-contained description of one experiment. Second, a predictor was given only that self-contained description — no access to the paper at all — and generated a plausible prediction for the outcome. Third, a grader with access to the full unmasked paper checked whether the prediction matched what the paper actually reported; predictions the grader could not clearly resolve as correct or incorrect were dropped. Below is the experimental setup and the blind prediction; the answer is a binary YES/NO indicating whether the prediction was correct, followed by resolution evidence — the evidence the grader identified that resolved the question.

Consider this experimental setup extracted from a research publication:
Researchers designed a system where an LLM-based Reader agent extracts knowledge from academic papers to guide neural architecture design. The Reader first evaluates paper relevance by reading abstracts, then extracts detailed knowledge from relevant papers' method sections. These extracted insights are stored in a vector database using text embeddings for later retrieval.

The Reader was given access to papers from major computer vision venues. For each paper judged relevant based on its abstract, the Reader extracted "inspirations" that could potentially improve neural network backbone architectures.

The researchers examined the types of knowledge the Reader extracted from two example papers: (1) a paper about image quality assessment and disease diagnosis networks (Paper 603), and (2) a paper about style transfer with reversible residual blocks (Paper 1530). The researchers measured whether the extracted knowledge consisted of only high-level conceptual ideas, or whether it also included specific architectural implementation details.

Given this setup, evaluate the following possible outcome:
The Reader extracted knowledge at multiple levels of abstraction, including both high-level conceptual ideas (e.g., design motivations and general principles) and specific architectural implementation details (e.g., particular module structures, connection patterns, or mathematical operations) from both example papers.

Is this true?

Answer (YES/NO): NO